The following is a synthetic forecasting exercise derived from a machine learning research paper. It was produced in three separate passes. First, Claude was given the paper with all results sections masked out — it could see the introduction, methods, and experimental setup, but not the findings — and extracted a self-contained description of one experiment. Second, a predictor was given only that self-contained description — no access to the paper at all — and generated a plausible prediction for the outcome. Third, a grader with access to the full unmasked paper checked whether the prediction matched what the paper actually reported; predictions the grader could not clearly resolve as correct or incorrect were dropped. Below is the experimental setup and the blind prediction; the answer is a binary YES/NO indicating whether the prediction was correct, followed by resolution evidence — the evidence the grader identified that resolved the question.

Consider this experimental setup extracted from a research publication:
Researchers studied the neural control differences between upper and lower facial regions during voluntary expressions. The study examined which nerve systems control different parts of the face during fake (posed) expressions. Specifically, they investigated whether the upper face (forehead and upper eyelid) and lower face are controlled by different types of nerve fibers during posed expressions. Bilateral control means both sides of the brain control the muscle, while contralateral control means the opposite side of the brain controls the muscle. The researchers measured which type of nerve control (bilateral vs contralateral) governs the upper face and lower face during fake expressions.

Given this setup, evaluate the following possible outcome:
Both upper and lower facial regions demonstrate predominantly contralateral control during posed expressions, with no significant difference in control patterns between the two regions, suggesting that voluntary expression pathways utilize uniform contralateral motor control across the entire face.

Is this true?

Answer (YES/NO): NO